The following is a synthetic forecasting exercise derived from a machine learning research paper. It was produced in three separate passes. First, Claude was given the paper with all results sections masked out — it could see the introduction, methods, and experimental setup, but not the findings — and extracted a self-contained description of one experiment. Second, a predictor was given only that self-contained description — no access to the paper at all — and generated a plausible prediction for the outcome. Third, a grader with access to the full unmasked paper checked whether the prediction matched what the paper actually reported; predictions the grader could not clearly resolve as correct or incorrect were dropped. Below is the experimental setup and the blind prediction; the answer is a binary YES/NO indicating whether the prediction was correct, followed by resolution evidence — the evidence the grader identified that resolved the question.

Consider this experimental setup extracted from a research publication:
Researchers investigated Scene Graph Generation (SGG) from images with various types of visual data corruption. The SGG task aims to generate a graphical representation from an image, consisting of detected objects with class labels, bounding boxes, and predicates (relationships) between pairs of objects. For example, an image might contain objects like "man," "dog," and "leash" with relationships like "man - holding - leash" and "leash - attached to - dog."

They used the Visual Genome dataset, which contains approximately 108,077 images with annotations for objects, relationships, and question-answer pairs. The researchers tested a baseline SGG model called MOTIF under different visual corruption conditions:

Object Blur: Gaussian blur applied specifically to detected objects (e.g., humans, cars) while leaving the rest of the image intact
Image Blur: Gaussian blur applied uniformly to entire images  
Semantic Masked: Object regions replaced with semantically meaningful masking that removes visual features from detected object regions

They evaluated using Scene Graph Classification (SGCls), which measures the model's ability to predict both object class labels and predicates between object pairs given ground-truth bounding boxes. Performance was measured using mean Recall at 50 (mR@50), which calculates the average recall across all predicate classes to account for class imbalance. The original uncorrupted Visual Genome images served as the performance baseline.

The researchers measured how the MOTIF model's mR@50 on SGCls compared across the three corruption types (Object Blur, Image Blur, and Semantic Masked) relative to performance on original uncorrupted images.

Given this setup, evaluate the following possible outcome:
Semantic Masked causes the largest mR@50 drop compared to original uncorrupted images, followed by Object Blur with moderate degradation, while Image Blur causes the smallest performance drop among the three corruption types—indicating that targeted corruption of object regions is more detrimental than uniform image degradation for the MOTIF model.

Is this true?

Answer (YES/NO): YES